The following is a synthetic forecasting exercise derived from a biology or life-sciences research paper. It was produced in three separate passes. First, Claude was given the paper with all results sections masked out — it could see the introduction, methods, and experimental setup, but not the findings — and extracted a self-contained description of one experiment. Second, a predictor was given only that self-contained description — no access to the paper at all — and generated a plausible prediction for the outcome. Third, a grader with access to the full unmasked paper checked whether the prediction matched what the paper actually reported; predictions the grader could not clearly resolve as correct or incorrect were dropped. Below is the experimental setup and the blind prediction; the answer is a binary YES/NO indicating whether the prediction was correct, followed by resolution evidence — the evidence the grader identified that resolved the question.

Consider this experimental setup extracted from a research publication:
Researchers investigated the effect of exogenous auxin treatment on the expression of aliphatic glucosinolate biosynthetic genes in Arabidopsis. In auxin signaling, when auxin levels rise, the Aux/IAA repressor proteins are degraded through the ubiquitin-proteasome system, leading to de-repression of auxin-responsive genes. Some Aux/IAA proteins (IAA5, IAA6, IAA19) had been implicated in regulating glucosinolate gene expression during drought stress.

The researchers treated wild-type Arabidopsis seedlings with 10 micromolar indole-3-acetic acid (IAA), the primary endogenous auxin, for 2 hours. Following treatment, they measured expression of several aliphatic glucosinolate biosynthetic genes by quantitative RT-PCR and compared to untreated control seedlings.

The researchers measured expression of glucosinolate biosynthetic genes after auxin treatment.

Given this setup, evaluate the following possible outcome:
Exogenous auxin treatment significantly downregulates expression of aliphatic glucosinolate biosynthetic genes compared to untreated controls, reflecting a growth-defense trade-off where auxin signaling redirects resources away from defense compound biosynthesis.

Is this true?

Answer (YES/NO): YES